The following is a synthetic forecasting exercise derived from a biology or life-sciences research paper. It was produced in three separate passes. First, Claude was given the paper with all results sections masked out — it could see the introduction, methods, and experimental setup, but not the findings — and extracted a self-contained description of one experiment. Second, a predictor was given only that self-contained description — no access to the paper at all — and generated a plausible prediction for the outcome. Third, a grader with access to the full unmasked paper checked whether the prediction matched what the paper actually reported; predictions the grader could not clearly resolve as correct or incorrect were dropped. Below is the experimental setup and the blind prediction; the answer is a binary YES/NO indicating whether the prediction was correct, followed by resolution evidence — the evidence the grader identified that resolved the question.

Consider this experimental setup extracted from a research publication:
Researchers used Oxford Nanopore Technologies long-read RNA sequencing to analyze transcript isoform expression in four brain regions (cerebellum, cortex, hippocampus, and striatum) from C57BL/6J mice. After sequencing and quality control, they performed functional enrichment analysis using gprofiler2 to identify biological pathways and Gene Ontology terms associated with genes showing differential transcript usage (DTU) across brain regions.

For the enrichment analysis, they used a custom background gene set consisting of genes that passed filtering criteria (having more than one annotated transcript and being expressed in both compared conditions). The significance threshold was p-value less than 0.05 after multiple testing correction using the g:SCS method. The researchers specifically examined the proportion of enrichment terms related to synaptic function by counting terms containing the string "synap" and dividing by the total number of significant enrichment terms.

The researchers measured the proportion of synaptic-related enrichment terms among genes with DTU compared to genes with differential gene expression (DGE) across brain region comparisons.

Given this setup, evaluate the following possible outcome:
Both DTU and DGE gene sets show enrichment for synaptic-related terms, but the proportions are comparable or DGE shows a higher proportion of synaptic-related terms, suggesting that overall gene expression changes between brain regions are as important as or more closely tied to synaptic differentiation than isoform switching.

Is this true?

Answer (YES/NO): NO